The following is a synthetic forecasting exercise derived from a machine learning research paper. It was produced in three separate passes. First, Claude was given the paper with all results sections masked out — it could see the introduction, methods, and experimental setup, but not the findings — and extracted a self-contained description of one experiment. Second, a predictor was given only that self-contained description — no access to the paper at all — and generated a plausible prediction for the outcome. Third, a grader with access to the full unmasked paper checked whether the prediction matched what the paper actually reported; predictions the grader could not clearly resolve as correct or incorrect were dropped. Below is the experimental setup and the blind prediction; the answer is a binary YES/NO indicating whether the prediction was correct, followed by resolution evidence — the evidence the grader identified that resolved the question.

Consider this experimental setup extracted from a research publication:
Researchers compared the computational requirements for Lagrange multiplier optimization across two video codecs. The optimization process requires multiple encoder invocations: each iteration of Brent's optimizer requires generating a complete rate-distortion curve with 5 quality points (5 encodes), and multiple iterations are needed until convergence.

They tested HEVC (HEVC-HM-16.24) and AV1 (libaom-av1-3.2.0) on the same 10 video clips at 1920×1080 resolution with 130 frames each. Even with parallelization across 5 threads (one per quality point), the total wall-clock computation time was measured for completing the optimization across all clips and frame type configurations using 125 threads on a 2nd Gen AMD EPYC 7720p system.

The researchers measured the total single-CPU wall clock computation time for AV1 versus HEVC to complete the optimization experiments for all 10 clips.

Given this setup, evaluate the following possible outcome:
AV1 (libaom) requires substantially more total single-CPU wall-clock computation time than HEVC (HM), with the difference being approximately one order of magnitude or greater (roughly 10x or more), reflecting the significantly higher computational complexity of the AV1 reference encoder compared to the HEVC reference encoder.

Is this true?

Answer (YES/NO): NO